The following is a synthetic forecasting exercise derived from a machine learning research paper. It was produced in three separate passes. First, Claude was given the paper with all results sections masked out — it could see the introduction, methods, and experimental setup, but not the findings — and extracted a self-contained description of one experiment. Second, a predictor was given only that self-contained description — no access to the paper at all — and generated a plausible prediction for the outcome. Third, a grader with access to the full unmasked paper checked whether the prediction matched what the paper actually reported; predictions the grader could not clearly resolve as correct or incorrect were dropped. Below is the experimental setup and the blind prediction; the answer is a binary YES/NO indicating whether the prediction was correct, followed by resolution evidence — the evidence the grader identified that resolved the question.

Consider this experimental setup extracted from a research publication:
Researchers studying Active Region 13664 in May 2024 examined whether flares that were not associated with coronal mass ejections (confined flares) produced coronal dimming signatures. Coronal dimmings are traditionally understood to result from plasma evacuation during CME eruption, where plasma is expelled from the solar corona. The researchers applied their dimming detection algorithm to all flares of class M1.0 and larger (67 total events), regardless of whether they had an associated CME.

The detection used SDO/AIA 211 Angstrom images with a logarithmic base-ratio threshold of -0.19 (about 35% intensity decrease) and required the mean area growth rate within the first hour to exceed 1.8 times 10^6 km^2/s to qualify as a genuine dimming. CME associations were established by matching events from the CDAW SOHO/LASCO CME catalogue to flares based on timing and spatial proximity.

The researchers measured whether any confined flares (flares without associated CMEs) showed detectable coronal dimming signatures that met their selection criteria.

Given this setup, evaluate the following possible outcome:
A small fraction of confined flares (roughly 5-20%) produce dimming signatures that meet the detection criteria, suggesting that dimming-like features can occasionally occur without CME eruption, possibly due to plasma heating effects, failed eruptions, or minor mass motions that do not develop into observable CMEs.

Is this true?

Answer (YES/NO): YES